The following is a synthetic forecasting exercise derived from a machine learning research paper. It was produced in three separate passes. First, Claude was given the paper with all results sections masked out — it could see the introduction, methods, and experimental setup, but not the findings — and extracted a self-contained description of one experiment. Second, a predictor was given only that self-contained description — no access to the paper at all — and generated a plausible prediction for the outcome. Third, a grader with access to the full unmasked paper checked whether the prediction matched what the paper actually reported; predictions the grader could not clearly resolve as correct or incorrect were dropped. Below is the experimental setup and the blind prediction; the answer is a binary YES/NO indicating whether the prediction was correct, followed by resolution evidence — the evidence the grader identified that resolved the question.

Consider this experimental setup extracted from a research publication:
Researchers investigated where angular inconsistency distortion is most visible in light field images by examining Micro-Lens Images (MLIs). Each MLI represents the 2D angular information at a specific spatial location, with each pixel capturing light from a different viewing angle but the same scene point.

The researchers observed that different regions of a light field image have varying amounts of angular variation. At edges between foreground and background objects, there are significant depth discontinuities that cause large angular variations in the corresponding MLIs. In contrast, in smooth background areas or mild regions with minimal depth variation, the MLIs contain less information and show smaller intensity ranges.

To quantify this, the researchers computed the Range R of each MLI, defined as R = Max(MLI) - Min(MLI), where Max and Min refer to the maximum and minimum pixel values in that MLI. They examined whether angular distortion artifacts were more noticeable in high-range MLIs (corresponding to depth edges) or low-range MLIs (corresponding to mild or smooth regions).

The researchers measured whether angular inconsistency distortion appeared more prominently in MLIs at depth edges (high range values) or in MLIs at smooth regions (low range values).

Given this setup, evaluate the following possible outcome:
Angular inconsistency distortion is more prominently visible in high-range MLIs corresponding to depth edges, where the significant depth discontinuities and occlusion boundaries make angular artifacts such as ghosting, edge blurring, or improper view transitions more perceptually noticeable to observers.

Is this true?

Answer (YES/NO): YES